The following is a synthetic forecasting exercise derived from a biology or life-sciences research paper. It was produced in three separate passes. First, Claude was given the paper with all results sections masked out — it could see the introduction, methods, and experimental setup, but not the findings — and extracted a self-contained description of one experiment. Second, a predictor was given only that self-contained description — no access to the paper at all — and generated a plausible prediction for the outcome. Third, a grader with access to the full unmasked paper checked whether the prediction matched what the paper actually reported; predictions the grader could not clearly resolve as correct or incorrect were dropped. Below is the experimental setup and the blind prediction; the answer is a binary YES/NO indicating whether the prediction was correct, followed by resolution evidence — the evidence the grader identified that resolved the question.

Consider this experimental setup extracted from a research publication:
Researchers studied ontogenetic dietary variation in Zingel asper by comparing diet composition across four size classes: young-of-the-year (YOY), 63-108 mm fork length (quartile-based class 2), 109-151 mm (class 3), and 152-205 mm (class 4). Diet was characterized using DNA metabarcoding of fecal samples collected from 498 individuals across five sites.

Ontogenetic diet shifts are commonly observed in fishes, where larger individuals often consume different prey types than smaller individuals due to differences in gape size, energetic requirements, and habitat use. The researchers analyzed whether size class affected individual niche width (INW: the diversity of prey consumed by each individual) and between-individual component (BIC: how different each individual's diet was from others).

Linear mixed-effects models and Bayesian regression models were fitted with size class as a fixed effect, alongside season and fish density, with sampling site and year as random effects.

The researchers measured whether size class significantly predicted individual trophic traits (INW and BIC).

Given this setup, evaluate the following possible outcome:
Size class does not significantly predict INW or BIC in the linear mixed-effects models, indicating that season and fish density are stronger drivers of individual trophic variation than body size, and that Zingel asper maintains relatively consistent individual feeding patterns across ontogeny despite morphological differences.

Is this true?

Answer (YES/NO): NO